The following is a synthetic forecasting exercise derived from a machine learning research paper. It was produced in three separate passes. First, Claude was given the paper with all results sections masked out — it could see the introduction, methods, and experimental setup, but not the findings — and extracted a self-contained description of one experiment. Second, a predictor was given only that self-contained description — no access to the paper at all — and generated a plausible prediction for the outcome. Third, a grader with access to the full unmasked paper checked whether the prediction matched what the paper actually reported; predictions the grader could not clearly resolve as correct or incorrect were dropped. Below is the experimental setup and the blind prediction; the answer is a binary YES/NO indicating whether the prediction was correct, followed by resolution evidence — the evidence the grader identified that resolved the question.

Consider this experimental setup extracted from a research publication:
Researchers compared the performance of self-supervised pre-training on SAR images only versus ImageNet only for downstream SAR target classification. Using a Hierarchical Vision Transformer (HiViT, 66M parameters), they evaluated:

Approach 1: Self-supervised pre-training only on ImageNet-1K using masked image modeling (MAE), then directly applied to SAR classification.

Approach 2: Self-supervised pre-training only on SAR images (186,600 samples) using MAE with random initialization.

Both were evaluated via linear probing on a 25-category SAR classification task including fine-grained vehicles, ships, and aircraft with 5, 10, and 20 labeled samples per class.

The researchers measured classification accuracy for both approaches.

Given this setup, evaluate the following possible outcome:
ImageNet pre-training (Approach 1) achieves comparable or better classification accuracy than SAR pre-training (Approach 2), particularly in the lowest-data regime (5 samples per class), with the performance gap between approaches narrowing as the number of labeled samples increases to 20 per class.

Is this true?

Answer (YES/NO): NO